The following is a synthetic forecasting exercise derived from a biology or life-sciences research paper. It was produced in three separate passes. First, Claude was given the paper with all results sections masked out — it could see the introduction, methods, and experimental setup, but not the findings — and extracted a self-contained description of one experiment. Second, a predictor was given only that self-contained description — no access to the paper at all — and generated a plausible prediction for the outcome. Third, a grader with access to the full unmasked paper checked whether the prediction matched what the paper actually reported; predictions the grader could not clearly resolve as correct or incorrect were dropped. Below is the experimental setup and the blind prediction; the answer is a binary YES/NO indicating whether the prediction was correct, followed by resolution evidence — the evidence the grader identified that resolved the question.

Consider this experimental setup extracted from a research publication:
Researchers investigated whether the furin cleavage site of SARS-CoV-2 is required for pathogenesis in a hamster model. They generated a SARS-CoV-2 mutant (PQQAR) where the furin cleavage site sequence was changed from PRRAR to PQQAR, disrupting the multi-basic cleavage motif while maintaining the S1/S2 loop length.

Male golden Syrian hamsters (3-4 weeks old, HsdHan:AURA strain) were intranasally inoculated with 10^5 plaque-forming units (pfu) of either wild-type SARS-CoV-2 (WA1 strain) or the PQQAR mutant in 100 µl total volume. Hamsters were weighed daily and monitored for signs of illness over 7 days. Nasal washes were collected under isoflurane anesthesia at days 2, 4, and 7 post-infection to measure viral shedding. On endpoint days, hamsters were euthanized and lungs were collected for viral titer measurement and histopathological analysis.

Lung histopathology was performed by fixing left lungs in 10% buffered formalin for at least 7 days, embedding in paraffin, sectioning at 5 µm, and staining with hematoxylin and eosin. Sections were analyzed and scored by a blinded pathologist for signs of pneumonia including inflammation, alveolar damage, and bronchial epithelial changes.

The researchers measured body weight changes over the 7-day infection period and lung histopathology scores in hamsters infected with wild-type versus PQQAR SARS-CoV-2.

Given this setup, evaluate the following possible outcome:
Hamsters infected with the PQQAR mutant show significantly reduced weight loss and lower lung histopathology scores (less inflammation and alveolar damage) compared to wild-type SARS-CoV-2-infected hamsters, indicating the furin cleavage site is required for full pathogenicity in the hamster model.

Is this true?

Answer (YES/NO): YES